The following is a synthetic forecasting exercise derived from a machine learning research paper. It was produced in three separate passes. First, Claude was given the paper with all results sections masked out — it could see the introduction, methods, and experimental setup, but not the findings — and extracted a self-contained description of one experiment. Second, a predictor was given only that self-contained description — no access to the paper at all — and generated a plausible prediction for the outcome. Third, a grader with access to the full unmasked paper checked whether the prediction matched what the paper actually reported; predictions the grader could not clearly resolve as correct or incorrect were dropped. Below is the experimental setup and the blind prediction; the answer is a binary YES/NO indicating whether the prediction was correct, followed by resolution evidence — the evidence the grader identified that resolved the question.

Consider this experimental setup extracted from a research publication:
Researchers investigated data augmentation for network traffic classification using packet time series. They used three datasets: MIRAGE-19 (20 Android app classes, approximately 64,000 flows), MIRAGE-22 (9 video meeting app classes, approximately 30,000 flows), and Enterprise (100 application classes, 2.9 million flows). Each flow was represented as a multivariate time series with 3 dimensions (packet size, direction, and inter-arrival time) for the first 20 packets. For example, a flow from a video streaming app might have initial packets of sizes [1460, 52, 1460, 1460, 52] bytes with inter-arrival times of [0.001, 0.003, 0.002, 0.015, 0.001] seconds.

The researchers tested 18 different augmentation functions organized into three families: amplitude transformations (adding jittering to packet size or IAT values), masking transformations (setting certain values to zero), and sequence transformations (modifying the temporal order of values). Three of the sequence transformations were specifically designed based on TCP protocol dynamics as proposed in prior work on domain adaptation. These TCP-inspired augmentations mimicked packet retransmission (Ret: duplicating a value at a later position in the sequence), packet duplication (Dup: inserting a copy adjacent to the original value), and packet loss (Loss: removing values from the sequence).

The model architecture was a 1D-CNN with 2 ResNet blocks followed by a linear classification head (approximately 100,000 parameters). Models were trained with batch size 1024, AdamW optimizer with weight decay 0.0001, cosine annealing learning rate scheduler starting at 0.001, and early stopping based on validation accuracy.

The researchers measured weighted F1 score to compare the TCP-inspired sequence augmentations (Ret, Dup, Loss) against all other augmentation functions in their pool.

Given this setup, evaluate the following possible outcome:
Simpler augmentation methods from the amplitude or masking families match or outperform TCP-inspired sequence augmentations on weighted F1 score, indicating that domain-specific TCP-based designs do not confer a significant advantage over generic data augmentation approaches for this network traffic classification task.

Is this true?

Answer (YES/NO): NO